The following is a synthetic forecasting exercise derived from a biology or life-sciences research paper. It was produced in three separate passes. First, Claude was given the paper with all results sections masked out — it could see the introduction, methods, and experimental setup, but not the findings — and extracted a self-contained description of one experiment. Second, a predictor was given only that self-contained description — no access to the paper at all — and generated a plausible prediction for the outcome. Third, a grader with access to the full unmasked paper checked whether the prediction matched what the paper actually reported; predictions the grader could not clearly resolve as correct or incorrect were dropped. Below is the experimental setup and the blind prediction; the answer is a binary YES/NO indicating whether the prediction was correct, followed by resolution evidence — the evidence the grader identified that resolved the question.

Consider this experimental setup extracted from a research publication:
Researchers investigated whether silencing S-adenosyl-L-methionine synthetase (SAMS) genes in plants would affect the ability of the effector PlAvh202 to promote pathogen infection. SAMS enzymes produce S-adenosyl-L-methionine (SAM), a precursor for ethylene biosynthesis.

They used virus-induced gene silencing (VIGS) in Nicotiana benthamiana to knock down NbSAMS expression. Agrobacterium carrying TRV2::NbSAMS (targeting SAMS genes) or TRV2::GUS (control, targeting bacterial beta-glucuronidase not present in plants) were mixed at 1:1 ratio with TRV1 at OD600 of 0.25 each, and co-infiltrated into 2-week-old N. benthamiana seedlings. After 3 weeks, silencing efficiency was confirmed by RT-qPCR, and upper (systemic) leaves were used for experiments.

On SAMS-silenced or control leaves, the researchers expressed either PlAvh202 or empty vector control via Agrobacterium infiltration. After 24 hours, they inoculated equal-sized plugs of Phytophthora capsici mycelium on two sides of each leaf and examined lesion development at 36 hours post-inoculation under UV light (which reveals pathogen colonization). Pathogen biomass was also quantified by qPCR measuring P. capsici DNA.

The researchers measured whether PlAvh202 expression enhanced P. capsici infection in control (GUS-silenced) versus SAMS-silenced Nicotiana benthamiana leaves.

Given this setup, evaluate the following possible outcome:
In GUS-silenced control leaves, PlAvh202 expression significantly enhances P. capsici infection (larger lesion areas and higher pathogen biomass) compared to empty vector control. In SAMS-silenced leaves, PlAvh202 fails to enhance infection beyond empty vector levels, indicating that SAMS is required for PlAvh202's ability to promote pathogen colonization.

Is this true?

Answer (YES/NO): YES